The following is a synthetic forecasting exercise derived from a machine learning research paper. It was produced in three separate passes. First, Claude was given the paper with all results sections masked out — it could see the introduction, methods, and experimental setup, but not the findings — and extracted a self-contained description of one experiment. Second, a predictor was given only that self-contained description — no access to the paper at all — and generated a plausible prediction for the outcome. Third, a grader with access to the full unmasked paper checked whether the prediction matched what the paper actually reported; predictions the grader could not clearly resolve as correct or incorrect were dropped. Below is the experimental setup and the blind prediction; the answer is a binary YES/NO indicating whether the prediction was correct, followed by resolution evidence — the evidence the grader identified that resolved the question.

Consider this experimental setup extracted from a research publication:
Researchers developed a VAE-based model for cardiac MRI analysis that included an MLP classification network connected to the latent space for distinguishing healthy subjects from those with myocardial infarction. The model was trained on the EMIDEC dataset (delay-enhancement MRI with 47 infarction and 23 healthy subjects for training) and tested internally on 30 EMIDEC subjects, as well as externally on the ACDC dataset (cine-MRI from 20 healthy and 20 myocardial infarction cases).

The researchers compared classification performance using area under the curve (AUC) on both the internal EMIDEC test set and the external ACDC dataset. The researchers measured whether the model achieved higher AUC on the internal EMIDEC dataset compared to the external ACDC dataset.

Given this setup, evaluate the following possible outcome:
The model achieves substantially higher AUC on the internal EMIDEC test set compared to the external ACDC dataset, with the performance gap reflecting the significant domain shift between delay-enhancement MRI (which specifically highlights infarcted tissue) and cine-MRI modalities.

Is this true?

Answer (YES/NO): YES